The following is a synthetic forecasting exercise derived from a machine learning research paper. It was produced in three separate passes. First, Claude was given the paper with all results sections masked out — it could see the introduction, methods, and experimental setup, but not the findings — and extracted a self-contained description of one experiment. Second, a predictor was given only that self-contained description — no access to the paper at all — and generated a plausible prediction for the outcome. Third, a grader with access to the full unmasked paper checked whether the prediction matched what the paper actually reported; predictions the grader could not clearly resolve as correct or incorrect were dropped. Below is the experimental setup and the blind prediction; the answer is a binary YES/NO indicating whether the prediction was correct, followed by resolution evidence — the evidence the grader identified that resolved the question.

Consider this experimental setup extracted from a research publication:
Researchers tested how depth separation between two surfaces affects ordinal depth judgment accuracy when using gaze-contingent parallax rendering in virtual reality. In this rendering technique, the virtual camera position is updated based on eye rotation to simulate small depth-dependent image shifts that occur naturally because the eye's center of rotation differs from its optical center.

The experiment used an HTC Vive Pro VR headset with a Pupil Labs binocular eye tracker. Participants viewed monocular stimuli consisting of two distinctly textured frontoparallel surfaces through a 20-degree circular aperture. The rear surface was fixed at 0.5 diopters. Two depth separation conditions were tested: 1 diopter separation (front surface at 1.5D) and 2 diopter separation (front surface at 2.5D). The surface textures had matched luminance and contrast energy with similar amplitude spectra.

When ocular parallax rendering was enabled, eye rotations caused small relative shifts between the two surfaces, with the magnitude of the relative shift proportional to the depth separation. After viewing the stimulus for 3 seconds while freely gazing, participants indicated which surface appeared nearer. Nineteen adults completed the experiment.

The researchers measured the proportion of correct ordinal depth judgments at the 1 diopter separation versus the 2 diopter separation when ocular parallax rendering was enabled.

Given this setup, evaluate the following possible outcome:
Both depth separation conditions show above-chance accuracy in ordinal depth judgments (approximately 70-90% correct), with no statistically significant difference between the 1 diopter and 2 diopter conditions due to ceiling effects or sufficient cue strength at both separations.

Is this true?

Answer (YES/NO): NO